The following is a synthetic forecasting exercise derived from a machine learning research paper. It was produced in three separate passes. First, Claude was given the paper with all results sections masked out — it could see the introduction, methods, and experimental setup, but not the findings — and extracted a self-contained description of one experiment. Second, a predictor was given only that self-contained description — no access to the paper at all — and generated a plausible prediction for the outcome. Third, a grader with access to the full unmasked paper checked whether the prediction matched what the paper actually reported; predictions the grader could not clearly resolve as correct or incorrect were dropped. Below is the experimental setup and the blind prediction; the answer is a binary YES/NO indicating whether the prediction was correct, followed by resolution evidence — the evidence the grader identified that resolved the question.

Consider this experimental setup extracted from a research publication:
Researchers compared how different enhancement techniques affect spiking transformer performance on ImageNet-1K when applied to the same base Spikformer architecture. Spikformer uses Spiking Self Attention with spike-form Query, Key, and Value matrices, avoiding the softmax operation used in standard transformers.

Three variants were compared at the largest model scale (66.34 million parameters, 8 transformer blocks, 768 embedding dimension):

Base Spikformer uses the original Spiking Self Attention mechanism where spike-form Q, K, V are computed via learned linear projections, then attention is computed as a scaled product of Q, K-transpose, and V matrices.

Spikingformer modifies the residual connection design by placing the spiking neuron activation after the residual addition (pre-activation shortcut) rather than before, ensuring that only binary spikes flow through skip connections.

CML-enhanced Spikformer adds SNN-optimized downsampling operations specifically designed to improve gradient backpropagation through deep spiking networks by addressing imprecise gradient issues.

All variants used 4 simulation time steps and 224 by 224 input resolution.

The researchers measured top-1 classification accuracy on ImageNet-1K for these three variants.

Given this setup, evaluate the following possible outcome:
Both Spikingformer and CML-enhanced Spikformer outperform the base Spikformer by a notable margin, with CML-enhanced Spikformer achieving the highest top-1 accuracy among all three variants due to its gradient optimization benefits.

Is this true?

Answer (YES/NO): YES